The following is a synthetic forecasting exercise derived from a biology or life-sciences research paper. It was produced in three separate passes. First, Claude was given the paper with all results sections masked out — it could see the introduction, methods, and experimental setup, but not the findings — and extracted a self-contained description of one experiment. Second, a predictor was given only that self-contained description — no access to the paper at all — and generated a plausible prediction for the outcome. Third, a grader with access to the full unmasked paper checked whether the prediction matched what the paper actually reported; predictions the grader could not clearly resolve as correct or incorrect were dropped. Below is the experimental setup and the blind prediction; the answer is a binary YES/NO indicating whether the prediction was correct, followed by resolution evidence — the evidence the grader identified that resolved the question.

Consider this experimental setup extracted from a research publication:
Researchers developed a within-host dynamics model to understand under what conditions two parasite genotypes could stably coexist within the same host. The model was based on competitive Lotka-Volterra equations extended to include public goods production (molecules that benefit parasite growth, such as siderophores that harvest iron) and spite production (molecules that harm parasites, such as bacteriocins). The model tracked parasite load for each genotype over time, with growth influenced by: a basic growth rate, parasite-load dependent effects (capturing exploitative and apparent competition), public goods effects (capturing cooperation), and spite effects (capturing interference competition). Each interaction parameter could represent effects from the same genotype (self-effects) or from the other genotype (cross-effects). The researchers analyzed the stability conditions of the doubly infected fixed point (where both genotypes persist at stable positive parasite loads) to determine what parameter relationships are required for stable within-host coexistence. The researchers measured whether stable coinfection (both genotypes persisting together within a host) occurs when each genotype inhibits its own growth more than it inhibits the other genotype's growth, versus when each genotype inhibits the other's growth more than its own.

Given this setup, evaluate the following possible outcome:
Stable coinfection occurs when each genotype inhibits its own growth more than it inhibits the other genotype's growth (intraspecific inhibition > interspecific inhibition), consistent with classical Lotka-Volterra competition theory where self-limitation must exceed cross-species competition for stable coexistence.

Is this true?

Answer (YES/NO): YES